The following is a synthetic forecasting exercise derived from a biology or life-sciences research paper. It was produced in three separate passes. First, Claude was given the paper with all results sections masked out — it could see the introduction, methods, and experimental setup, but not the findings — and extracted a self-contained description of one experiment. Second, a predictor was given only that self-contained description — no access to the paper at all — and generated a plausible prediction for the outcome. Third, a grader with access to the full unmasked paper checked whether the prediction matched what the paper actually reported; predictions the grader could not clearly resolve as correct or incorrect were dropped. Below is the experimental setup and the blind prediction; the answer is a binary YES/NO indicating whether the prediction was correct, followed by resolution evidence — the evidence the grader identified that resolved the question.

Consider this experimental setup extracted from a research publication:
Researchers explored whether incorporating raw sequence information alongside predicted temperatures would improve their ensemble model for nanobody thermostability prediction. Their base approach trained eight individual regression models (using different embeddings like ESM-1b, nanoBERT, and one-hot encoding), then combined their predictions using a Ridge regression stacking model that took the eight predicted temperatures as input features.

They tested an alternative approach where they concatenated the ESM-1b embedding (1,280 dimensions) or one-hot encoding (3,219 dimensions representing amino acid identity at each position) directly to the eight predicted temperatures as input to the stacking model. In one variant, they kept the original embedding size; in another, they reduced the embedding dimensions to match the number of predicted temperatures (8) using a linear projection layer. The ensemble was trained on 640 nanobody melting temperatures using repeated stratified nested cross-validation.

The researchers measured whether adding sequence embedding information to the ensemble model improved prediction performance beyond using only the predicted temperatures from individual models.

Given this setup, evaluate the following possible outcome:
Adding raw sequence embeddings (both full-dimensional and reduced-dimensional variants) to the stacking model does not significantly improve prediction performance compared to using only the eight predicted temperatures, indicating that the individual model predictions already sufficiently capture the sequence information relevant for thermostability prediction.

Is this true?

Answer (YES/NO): YES